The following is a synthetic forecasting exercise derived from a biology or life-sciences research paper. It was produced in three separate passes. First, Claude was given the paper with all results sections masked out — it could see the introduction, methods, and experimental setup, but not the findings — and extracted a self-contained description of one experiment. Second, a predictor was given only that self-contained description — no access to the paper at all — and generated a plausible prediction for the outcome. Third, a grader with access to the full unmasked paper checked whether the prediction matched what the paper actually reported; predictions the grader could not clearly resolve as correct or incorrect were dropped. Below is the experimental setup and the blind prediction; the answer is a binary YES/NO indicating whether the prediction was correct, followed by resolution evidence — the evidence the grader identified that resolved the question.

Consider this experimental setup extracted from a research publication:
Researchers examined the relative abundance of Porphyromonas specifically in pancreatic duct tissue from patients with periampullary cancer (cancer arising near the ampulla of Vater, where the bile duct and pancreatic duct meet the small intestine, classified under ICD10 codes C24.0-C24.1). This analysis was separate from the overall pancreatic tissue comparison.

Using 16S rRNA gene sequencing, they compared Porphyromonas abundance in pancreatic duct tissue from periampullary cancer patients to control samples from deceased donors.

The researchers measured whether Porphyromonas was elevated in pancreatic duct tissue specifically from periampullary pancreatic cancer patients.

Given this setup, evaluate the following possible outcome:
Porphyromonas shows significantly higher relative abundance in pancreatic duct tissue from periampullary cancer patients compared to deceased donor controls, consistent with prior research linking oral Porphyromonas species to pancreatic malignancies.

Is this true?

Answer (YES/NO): YES